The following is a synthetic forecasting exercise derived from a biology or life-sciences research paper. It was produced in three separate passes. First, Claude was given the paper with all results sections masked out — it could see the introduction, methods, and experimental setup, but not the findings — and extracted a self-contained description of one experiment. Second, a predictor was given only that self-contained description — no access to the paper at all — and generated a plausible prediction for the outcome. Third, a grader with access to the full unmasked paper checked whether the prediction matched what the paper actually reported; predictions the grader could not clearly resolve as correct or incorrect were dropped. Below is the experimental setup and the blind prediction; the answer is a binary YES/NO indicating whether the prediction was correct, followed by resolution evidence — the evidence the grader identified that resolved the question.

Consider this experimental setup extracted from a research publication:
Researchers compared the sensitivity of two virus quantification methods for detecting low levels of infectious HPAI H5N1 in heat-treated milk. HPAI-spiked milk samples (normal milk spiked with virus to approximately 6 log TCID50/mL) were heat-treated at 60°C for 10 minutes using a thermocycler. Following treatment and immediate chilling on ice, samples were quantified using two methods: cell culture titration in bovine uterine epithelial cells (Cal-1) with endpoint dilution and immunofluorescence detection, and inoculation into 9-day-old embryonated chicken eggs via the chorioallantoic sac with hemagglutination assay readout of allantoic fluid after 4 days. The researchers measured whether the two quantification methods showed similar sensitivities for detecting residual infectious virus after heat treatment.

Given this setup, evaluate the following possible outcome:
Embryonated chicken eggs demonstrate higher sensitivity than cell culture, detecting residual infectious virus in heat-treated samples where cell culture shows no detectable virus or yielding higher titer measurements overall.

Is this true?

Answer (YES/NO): NO